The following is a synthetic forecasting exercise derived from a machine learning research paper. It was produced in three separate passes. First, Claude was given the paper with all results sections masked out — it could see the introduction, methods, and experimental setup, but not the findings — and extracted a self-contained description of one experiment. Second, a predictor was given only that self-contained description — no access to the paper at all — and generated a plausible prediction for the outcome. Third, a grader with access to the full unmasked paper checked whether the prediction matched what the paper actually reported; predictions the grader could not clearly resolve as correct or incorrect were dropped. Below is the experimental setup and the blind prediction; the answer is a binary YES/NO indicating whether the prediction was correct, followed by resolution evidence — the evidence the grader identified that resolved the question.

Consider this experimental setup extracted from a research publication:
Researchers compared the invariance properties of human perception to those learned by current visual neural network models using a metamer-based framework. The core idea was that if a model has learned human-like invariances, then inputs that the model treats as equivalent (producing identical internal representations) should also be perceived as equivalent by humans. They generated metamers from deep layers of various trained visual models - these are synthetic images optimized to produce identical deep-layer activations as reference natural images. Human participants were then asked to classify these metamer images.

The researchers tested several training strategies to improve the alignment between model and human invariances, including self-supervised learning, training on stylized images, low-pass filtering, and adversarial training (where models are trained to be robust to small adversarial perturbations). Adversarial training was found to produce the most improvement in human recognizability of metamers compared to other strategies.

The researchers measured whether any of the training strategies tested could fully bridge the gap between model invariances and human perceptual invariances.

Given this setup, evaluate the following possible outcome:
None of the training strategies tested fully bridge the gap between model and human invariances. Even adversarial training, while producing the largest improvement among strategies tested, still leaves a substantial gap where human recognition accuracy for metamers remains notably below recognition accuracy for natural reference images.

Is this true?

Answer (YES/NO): YES